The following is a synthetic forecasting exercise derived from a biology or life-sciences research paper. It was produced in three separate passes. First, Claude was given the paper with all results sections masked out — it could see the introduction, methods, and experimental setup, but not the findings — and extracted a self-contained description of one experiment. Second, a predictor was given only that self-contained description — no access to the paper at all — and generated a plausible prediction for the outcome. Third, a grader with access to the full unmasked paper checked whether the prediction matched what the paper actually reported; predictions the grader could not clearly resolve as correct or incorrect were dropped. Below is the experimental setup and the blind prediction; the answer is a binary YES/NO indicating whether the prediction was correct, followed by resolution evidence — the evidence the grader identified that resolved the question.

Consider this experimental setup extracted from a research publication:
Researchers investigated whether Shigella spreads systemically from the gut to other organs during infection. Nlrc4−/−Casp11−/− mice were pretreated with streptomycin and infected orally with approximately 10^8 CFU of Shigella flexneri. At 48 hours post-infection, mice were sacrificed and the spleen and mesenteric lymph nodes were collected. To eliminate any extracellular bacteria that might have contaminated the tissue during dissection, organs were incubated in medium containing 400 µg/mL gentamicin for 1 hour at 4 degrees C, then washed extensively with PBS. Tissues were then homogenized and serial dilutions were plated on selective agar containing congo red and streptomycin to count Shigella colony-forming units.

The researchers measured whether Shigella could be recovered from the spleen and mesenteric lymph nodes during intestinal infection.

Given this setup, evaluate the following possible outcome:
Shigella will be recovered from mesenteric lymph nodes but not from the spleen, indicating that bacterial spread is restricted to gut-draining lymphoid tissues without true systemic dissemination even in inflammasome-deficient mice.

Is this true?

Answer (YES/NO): NO